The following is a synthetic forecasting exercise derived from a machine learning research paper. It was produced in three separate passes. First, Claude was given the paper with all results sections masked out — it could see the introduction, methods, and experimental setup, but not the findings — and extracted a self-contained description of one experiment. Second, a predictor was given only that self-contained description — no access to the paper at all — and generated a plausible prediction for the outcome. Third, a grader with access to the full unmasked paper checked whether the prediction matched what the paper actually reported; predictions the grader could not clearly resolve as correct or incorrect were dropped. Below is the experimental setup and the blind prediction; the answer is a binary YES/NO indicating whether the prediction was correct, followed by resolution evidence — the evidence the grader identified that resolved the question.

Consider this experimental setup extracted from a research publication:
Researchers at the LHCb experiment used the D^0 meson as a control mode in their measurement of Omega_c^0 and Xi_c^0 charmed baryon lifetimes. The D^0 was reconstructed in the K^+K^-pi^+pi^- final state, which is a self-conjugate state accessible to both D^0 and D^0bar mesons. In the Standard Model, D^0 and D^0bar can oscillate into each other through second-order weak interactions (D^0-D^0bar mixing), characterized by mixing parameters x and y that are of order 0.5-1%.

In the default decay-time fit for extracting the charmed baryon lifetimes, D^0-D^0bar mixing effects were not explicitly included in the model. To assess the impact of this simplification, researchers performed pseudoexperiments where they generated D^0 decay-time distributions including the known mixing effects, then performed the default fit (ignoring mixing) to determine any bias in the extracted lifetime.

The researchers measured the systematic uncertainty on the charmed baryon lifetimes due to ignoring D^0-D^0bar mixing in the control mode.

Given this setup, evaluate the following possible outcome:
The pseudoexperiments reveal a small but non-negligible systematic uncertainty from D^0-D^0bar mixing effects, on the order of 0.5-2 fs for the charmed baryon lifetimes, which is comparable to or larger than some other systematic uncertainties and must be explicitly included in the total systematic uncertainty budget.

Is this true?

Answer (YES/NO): YES